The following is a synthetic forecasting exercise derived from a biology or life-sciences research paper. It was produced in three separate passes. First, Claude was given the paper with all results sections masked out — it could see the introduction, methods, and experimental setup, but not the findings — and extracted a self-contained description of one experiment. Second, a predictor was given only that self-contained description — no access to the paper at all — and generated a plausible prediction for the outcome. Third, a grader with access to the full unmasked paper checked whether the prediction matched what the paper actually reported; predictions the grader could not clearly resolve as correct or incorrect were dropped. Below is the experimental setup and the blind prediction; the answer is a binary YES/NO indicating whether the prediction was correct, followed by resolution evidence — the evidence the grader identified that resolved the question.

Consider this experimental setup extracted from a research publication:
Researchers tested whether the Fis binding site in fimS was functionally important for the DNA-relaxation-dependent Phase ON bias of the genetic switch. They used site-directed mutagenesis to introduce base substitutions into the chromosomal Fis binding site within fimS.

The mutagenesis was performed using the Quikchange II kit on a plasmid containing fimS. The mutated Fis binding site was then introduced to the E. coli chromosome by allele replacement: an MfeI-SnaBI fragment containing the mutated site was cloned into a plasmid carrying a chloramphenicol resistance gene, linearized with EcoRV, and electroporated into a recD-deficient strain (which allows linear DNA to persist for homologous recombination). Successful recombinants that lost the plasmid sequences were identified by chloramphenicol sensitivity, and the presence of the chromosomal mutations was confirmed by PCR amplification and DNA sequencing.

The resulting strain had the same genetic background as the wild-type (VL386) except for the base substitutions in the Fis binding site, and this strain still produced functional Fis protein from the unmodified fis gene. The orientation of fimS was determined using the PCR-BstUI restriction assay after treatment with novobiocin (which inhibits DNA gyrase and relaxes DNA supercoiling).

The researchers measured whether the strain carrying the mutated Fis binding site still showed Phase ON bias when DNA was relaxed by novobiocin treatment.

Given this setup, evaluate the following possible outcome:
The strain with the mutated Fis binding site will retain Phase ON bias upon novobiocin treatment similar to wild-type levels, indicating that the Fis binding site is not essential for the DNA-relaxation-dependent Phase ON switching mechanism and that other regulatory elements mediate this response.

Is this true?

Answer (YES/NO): NO